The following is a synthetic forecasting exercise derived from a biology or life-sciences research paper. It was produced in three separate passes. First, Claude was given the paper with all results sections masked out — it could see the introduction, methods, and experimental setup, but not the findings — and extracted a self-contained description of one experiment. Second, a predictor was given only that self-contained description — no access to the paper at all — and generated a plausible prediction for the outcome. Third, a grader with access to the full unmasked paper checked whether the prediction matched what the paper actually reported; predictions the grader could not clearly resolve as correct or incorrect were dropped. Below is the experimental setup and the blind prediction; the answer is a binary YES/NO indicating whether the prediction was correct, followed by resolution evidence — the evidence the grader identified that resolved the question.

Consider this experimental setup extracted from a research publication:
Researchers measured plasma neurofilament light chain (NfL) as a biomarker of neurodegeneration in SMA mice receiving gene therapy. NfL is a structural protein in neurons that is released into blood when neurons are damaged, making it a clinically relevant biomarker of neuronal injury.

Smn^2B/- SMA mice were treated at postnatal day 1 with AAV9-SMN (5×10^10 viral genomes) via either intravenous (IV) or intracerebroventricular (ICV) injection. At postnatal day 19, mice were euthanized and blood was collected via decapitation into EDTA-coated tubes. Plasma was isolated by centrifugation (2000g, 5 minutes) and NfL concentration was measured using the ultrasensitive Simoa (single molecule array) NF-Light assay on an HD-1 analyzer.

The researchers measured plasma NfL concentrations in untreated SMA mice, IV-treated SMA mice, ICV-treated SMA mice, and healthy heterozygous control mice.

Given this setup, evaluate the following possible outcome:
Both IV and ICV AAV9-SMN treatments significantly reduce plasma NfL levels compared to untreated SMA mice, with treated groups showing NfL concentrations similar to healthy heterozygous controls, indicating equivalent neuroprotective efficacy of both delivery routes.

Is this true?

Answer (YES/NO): NO